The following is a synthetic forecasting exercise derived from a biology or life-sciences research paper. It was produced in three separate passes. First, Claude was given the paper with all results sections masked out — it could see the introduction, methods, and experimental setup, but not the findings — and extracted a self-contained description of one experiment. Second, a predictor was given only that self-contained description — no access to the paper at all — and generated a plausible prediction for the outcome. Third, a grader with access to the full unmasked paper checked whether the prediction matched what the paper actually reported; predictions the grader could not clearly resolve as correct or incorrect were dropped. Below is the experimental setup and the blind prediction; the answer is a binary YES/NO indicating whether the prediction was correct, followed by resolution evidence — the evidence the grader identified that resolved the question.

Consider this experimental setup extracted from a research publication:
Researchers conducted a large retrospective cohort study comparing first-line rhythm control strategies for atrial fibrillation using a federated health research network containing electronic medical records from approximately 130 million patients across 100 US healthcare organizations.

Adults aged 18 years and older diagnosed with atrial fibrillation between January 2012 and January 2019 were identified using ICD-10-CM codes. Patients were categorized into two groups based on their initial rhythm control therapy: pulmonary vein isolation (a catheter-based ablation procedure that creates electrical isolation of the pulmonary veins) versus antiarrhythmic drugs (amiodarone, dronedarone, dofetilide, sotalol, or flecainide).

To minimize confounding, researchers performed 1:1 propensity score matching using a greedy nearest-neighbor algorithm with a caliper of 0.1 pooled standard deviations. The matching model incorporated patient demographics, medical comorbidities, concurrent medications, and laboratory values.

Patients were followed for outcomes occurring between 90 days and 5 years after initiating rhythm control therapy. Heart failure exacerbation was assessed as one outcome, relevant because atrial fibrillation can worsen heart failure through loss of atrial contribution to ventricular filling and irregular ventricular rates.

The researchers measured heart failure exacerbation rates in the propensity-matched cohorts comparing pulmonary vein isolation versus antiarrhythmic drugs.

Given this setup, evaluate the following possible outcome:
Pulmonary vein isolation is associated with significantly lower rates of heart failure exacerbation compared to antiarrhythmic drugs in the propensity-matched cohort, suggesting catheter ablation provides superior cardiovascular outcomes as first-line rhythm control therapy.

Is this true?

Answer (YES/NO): YES